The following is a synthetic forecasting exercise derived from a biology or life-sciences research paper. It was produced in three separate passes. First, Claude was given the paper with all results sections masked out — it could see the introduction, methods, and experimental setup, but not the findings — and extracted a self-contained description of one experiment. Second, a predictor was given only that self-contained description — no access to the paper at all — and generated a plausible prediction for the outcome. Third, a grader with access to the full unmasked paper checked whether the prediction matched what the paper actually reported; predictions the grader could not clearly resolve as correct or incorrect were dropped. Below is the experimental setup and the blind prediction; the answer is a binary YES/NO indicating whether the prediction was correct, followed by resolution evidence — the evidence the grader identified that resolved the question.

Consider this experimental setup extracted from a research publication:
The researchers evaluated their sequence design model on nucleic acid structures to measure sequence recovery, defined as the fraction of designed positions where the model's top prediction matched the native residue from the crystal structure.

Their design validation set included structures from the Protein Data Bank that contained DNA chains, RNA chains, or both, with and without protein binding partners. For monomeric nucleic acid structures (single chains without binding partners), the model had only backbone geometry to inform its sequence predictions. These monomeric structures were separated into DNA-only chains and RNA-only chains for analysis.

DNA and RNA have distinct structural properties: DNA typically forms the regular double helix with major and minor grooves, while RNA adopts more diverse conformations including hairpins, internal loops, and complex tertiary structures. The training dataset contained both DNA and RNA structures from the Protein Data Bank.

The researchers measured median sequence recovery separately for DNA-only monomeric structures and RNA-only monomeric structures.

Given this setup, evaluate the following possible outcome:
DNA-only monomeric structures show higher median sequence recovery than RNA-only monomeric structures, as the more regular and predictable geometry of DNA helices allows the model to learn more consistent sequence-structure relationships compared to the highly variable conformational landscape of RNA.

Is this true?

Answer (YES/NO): NO